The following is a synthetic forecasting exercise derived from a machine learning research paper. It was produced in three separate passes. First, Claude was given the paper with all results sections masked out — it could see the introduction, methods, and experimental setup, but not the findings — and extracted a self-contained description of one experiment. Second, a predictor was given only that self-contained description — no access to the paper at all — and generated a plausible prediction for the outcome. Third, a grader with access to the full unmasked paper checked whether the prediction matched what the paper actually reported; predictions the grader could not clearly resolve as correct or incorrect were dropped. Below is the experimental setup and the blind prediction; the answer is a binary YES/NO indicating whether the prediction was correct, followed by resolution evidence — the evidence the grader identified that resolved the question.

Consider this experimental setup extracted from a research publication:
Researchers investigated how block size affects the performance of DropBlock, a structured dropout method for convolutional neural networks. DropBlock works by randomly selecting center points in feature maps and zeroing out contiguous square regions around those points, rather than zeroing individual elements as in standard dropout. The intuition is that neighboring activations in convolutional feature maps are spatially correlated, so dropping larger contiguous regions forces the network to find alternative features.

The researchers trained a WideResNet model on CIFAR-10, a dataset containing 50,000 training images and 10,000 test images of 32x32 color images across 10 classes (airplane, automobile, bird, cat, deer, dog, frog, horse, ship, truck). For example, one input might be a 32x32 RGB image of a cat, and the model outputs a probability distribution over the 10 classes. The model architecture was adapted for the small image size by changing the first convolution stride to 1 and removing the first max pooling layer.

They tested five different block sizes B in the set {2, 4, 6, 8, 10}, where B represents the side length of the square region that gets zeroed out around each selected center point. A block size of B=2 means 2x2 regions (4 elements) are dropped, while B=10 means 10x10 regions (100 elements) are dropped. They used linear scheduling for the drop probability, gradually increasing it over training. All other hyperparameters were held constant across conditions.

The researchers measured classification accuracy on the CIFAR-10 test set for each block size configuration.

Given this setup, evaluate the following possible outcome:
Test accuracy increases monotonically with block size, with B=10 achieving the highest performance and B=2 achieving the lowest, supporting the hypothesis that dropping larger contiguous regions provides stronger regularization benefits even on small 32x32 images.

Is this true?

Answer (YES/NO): NO